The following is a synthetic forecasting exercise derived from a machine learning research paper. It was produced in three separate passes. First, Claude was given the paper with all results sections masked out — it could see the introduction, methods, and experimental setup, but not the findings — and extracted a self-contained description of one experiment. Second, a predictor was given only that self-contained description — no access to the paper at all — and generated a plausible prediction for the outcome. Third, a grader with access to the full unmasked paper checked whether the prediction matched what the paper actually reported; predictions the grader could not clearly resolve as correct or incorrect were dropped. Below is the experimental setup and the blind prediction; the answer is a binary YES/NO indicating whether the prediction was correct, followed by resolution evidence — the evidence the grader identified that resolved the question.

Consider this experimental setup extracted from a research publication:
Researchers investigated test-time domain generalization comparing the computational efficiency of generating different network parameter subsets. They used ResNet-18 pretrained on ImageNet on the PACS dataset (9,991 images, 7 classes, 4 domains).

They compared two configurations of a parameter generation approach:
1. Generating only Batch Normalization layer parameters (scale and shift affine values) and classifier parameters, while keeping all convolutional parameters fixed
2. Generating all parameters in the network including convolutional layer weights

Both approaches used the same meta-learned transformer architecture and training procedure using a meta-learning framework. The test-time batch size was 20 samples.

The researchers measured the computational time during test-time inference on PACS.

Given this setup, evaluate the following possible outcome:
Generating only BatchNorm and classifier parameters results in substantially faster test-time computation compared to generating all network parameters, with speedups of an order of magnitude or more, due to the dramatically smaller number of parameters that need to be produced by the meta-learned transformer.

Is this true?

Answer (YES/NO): NO